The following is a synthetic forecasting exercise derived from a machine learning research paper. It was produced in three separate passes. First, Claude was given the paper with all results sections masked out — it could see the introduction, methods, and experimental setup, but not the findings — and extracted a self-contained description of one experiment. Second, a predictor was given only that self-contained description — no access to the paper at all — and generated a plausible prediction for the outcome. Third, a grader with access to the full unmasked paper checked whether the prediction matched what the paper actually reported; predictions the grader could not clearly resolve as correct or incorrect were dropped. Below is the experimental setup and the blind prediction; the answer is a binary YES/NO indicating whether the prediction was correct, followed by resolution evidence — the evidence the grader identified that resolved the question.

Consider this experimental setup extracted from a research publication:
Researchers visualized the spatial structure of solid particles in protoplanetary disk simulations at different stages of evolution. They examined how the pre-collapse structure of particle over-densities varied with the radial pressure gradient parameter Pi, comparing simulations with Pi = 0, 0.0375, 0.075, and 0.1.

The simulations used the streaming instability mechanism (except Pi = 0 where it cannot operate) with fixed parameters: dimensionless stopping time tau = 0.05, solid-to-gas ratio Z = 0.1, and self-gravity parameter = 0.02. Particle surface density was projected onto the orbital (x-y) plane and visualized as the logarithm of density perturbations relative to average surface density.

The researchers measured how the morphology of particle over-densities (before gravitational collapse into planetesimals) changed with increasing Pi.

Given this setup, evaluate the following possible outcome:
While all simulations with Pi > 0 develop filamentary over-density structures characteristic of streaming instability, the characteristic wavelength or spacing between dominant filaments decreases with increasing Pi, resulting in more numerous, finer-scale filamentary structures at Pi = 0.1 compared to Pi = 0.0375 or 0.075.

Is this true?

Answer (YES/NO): NO